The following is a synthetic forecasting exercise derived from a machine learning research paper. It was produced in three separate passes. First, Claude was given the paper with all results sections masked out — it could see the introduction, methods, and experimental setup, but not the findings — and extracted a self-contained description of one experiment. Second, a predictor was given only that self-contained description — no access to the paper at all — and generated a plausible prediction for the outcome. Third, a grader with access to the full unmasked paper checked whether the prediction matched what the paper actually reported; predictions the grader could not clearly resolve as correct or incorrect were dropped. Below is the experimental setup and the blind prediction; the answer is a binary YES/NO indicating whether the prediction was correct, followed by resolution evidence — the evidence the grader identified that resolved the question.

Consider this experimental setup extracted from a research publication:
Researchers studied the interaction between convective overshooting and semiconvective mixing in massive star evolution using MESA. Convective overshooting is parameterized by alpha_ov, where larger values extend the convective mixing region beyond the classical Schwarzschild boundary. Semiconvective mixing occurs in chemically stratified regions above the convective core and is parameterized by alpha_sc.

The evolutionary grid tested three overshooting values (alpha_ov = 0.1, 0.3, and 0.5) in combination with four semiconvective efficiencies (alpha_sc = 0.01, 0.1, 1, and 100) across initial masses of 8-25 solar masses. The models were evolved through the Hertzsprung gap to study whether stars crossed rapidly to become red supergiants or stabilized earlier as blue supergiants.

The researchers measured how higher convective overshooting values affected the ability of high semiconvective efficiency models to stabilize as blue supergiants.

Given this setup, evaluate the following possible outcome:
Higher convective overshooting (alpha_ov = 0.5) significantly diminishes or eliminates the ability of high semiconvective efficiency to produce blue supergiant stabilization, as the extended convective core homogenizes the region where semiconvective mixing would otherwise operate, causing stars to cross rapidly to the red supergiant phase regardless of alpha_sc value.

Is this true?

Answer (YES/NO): YES